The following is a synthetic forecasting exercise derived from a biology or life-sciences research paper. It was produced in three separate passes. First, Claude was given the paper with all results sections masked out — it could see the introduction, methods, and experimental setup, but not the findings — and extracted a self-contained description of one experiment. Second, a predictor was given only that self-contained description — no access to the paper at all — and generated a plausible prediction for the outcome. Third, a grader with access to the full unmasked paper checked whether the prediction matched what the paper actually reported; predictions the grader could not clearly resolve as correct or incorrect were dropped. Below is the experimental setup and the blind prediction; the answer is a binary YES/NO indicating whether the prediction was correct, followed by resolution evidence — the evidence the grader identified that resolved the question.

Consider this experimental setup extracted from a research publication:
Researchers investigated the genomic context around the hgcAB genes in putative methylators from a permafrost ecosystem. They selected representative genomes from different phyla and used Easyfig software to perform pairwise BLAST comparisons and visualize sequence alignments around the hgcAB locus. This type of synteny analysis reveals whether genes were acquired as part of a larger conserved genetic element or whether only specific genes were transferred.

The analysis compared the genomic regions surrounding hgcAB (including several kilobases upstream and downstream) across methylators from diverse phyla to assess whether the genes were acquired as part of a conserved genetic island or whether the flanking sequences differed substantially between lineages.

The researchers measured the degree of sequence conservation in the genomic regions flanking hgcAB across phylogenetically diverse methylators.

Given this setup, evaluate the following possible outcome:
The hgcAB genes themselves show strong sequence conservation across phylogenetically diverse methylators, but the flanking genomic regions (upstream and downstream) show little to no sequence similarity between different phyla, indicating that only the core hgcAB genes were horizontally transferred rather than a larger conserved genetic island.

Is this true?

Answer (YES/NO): NO